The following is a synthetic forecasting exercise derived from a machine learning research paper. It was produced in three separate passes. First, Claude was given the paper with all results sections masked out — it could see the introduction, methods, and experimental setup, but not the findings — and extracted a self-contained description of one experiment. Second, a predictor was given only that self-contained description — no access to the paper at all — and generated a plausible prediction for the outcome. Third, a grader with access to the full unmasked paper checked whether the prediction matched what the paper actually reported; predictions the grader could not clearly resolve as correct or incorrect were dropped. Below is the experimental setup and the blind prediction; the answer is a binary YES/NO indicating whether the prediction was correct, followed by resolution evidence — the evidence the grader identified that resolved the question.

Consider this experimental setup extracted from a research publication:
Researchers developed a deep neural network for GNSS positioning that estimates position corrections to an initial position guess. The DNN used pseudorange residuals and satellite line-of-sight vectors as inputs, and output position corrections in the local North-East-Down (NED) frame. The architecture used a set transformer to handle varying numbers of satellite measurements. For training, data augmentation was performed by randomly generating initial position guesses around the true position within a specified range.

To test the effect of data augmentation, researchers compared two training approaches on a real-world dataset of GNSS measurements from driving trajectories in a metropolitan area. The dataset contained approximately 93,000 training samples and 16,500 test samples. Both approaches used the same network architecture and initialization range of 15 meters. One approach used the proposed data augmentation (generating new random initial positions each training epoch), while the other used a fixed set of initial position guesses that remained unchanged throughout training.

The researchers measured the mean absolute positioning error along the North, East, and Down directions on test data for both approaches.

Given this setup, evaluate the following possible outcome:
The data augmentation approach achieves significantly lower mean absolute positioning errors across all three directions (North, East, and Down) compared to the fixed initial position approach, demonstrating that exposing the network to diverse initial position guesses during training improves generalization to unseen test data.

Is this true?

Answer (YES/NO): NO